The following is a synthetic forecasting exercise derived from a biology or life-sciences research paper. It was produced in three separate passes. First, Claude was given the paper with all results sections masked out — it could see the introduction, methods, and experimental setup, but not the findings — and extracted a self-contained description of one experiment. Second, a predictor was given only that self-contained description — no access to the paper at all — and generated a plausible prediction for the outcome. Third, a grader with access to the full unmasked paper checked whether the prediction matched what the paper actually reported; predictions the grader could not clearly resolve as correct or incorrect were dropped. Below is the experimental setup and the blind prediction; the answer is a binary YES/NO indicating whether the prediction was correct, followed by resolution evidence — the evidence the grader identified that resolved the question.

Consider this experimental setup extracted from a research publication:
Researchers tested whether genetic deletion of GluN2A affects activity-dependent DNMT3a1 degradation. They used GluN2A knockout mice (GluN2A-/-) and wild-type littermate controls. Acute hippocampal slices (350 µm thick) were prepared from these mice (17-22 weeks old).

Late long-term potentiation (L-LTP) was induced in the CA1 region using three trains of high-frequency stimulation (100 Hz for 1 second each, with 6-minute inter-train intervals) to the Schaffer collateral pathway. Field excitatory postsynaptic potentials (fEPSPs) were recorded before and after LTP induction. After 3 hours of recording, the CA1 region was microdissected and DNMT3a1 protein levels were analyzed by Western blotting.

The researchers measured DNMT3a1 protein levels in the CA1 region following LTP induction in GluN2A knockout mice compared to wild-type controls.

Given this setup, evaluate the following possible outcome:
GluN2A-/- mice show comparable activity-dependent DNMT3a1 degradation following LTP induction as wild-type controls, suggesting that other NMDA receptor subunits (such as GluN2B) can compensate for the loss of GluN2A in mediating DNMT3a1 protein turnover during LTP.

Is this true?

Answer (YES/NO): NO